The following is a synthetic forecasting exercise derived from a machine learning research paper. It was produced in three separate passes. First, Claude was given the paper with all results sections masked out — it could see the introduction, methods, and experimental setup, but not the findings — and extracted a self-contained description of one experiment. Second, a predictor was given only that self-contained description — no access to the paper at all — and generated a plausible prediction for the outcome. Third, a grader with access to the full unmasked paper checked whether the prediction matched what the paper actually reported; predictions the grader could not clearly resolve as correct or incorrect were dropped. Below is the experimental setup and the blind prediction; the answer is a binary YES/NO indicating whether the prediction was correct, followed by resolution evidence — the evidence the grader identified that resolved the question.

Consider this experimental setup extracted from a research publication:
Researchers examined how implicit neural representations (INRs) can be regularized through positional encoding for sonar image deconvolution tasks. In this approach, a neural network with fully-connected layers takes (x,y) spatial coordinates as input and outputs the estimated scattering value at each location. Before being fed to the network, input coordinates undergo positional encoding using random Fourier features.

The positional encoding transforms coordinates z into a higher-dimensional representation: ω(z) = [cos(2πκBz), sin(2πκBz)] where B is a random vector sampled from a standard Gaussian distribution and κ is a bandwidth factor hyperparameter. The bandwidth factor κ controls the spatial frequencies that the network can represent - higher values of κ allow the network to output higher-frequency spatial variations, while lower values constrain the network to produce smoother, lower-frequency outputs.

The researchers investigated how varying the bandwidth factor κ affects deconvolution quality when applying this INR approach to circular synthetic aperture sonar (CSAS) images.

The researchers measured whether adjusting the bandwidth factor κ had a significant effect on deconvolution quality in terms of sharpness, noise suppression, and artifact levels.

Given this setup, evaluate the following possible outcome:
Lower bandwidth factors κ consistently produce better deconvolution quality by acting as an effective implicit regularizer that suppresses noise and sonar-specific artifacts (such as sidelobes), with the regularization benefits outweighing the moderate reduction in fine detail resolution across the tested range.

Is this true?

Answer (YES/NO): NO